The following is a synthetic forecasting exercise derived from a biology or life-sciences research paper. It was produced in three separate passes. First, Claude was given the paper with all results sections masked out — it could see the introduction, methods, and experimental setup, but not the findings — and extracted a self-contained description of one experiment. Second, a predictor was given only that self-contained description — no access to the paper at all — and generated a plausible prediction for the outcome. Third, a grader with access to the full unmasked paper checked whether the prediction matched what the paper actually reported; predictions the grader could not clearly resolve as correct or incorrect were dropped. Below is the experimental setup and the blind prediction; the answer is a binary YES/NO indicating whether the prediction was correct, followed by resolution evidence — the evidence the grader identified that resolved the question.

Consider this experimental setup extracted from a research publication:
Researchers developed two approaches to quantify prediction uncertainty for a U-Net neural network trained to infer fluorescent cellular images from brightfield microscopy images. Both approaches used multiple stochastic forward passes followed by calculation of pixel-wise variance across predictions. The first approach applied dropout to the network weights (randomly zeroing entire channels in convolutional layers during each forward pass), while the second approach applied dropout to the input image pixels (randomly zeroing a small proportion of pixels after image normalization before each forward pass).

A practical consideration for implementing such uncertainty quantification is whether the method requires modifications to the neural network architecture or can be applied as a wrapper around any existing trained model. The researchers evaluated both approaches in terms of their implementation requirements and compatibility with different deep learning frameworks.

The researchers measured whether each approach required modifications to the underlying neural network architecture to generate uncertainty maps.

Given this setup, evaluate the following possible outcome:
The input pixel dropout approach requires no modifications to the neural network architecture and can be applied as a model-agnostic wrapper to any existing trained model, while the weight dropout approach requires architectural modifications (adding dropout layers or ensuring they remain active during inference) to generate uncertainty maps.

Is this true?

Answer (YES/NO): YES